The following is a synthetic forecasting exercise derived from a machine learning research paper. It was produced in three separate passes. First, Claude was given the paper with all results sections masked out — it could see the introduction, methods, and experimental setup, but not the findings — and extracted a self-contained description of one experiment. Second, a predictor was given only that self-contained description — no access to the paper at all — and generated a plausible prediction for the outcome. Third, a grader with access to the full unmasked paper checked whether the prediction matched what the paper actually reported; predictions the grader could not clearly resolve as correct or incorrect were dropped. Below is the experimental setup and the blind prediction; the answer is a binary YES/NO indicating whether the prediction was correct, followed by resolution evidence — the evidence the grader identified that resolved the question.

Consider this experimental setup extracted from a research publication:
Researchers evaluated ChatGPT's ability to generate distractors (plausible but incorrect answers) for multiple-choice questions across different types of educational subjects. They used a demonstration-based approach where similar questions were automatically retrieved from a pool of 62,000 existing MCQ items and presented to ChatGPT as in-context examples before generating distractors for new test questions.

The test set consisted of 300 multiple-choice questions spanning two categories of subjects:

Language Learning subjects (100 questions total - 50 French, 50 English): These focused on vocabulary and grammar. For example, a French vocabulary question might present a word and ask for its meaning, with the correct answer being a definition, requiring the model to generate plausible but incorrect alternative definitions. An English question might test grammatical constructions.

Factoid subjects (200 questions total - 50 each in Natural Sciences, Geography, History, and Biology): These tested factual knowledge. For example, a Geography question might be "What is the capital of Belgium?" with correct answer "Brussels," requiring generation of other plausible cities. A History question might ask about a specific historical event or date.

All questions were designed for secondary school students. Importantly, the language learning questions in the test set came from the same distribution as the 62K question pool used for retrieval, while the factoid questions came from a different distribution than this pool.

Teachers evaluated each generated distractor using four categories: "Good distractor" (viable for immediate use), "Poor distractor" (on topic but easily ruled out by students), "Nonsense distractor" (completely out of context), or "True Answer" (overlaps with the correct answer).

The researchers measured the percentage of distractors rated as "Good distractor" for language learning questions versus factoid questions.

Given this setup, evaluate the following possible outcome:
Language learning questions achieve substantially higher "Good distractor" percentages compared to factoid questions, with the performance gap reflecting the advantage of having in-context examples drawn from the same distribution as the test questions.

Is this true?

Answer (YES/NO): NO